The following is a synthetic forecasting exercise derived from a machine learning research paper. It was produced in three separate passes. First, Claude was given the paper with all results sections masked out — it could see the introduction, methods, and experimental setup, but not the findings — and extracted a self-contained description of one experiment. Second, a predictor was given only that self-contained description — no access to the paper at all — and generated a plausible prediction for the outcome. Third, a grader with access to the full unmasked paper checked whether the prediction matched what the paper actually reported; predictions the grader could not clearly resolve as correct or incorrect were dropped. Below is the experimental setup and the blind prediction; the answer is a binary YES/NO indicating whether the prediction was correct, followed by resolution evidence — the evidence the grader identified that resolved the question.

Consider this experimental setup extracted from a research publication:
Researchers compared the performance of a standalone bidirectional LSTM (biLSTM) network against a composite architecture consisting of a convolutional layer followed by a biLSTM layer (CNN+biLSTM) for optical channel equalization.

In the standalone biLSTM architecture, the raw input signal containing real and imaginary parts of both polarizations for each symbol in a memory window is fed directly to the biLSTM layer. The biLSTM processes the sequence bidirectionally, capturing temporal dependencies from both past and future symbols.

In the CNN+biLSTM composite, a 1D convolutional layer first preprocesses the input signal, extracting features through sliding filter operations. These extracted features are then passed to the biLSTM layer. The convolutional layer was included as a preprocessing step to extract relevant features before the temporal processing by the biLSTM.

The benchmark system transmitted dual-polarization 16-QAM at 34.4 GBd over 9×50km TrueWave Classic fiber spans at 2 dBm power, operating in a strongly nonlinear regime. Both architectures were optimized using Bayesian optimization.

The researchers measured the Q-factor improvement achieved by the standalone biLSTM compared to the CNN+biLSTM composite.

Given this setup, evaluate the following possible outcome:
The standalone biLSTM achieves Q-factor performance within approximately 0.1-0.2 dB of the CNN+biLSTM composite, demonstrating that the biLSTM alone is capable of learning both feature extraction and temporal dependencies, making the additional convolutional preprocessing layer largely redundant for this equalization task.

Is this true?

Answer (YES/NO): YES